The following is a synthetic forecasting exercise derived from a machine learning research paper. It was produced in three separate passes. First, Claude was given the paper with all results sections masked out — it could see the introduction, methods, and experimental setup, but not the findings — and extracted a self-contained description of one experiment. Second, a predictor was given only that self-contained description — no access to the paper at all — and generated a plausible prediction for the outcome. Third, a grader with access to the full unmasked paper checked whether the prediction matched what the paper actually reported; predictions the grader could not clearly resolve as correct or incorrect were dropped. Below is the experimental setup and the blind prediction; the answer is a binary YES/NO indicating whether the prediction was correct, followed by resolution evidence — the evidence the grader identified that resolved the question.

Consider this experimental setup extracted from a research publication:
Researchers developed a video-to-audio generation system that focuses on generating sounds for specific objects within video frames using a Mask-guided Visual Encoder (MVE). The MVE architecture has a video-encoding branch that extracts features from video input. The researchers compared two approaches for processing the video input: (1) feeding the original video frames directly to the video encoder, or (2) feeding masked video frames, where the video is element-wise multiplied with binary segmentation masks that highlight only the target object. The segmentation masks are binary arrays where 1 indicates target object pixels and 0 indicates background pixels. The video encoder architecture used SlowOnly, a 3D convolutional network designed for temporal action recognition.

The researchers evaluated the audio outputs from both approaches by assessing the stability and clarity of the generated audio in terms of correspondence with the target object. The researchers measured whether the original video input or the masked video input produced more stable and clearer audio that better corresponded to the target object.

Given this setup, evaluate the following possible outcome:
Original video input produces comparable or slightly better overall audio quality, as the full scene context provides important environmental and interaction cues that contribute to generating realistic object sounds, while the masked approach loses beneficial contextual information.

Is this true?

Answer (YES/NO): NO